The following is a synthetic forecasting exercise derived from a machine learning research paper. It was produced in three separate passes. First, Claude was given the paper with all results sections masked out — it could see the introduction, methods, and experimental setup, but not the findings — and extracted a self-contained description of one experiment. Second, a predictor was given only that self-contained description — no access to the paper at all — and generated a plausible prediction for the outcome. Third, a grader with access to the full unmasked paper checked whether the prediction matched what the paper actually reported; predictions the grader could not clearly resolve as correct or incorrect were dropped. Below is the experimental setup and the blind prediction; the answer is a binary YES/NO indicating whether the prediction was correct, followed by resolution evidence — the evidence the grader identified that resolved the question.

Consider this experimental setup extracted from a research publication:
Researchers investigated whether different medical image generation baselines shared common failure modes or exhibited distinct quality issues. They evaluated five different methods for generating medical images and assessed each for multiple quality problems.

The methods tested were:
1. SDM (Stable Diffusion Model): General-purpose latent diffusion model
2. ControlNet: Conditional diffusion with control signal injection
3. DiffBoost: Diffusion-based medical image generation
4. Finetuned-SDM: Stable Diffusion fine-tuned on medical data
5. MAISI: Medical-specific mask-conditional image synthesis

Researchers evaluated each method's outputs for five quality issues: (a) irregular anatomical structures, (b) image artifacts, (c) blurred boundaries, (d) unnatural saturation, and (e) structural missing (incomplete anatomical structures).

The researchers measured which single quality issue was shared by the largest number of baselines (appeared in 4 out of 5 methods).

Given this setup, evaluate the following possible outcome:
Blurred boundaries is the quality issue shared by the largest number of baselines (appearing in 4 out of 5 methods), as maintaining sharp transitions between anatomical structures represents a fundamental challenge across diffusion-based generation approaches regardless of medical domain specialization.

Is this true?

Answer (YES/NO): NO